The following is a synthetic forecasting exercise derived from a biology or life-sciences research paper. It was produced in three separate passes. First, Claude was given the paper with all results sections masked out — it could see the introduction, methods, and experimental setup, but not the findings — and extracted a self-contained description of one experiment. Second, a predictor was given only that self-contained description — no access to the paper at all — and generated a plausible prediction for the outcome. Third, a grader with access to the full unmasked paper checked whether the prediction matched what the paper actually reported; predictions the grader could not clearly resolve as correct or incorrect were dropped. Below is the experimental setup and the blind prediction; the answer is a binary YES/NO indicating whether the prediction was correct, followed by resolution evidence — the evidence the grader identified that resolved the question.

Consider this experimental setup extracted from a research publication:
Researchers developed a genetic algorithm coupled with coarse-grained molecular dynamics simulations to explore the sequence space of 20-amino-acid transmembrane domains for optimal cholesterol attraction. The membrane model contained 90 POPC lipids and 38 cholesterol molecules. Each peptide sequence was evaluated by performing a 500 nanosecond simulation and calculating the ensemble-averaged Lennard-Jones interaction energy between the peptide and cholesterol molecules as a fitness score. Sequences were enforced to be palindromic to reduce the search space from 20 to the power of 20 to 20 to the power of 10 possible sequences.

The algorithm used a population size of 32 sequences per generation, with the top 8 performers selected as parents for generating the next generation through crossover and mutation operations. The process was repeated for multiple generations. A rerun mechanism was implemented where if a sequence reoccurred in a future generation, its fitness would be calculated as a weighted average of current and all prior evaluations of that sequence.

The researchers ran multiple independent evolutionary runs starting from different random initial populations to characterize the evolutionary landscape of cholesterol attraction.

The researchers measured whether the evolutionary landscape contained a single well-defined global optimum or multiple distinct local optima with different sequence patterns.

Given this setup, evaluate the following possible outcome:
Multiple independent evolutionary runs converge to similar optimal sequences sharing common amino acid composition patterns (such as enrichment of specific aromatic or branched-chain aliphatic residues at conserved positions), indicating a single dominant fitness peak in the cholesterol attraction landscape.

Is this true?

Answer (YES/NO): YES